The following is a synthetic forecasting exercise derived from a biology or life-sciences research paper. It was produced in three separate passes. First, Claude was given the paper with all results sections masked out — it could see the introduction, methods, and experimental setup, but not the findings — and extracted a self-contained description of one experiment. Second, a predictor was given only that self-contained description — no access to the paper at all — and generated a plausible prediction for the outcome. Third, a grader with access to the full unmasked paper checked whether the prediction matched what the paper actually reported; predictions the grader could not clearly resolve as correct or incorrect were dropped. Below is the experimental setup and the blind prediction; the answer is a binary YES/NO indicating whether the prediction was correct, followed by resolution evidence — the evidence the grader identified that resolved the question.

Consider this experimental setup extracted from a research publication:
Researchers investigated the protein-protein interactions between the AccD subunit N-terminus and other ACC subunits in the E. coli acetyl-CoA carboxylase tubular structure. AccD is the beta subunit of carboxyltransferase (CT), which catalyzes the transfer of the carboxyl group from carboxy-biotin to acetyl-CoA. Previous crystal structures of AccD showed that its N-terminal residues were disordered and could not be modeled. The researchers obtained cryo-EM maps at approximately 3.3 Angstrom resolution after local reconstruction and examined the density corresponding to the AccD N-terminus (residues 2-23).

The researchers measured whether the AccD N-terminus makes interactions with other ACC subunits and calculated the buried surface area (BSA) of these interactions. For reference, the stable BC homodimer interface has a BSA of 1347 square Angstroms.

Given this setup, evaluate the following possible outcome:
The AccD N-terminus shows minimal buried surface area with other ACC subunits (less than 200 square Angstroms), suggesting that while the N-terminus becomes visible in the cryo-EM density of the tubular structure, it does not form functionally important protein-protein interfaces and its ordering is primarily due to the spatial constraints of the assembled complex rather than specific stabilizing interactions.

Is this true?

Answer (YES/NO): NO